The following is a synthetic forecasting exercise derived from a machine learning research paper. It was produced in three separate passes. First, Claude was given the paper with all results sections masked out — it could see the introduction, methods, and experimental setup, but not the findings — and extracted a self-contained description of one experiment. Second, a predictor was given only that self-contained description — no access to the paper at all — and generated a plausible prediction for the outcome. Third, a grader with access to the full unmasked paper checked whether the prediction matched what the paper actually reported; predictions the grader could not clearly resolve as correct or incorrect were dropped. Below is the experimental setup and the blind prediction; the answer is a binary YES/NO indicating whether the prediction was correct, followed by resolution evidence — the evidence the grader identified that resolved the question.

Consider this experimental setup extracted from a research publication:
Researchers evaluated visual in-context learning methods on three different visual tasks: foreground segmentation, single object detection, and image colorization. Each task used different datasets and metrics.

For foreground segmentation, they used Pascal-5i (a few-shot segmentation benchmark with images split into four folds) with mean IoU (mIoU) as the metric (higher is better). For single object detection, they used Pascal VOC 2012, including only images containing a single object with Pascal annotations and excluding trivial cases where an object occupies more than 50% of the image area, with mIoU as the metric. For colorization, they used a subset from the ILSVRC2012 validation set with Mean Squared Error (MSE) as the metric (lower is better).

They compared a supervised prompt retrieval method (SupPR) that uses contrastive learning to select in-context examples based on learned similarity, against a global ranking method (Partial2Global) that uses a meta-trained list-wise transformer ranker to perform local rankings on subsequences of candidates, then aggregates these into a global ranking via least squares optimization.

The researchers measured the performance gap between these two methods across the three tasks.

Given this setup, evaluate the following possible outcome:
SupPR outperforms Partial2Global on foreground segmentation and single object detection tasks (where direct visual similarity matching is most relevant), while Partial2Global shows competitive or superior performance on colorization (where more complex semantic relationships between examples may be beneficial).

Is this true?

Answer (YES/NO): NO